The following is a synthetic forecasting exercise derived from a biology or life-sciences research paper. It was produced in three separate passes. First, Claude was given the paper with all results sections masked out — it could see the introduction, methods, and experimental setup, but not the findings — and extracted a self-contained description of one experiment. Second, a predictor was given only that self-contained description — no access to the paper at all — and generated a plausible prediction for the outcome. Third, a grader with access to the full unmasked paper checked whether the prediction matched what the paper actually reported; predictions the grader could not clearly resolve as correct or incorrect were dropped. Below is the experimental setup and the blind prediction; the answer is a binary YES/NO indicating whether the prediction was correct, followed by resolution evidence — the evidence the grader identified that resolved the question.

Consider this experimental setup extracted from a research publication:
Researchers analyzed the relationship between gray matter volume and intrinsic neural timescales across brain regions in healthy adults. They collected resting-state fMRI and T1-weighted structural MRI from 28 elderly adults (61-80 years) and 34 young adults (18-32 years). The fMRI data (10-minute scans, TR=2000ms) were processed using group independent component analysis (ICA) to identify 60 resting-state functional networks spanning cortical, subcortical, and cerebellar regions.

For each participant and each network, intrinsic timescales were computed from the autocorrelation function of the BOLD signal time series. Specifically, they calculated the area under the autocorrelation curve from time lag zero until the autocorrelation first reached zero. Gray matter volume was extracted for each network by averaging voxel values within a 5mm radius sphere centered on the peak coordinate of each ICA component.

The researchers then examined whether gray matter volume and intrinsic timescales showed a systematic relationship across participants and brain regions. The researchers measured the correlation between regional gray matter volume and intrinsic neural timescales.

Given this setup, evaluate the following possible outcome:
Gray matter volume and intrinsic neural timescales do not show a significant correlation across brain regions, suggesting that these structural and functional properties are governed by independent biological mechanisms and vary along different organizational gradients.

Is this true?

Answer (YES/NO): NO